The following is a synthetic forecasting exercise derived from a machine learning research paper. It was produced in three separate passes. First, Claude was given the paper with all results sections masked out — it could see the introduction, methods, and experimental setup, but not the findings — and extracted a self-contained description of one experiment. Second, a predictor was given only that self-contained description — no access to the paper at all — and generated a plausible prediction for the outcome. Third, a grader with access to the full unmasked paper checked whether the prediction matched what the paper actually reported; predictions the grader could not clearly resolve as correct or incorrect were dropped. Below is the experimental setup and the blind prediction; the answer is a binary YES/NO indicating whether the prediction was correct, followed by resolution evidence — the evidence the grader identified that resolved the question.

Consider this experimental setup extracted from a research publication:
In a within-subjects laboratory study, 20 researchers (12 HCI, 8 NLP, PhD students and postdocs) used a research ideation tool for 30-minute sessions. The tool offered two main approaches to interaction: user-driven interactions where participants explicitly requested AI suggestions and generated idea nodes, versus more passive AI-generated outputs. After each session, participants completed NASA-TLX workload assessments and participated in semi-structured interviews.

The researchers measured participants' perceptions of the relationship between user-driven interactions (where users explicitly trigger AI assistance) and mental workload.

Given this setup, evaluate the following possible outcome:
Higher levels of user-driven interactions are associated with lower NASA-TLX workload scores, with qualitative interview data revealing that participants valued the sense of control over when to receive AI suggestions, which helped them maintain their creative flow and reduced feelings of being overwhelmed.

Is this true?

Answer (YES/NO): NO